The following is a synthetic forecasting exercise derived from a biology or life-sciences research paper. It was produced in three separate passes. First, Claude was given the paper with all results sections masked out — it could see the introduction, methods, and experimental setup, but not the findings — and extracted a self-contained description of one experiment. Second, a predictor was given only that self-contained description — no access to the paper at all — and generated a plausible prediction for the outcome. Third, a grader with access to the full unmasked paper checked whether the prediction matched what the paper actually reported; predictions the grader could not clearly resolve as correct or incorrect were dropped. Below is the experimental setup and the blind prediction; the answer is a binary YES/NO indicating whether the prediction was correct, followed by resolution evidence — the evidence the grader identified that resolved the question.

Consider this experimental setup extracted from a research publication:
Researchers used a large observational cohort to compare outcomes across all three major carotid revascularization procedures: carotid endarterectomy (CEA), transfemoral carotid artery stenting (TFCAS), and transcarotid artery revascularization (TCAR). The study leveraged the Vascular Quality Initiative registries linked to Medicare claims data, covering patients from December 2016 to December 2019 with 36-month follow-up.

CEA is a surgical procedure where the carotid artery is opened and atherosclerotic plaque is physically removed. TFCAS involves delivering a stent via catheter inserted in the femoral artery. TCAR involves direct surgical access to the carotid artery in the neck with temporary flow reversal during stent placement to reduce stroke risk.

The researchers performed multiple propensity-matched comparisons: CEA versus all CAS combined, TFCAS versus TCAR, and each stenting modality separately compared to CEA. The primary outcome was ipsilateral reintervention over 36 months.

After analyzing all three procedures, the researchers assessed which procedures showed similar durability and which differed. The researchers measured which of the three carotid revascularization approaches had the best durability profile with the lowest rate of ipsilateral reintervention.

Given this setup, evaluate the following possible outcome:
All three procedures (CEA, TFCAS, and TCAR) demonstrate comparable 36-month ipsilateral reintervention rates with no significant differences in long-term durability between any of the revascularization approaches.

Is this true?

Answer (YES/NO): NO